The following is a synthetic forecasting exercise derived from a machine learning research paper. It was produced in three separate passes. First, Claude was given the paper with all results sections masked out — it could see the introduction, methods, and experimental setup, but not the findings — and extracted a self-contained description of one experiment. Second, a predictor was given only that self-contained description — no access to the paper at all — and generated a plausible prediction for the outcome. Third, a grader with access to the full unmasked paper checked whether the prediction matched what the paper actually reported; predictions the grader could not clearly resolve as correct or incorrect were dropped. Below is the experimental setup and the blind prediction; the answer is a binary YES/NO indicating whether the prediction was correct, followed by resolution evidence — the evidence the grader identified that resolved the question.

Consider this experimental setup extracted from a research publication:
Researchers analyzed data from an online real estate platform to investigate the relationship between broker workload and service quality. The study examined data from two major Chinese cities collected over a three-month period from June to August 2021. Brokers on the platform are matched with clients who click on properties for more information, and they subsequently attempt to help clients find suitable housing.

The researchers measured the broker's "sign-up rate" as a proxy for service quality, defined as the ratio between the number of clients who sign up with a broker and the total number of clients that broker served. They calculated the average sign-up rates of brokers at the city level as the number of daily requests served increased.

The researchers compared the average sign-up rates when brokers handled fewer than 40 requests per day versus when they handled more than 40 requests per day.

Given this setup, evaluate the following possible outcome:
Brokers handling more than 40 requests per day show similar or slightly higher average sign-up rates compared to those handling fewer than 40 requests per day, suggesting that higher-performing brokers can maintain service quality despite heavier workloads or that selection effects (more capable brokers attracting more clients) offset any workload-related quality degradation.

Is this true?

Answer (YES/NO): NO